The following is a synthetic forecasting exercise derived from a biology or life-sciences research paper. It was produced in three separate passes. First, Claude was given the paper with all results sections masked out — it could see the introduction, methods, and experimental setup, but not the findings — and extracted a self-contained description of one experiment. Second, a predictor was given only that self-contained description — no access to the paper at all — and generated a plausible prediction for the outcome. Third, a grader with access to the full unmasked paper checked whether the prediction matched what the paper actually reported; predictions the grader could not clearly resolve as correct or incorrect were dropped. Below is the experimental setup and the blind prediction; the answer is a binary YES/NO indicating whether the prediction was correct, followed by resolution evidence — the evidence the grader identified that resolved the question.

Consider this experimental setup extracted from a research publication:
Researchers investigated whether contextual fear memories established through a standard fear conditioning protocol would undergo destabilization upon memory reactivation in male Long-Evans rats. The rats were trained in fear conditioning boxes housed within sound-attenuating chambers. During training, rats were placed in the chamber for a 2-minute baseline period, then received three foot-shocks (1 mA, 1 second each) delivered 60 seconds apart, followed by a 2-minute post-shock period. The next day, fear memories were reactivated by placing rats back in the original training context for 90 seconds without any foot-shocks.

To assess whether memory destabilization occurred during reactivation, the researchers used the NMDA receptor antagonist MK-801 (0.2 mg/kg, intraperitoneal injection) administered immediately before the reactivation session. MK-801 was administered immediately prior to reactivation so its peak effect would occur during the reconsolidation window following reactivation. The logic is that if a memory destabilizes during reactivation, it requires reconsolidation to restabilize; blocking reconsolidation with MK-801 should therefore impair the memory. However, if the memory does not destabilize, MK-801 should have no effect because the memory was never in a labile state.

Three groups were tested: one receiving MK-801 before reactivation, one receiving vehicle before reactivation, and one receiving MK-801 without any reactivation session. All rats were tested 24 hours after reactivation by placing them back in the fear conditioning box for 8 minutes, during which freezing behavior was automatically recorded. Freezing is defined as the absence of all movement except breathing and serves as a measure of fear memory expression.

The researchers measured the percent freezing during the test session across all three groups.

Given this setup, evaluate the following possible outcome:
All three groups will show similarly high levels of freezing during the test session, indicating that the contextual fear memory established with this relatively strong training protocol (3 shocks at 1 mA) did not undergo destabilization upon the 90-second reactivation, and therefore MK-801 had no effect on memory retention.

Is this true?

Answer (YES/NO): NO